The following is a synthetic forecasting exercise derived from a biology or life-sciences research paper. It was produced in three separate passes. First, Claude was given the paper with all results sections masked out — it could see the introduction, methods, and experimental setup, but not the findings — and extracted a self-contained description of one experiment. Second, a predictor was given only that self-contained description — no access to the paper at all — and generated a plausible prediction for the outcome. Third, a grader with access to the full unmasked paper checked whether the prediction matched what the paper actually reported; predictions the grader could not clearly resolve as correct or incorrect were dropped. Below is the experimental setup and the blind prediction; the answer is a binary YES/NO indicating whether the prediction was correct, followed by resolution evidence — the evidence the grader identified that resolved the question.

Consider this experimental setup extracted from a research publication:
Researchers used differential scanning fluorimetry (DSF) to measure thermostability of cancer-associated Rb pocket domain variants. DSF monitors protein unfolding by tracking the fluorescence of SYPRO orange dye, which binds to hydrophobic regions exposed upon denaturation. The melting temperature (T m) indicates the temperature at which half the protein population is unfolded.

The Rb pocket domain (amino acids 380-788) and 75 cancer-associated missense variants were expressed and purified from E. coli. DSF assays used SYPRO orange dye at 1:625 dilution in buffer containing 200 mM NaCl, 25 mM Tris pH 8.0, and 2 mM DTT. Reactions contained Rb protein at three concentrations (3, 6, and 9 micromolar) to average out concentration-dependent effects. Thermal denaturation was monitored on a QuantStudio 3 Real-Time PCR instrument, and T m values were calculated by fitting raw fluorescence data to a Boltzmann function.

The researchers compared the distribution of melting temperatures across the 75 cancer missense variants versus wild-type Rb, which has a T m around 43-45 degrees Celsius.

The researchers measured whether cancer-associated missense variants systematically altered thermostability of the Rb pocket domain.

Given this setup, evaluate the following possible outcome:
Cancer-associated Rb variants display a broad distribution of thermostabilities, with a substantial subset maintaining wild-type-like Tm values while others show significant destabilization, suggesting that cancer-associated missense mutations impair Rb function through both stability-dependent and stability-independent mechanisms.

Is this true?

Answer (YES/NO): YES